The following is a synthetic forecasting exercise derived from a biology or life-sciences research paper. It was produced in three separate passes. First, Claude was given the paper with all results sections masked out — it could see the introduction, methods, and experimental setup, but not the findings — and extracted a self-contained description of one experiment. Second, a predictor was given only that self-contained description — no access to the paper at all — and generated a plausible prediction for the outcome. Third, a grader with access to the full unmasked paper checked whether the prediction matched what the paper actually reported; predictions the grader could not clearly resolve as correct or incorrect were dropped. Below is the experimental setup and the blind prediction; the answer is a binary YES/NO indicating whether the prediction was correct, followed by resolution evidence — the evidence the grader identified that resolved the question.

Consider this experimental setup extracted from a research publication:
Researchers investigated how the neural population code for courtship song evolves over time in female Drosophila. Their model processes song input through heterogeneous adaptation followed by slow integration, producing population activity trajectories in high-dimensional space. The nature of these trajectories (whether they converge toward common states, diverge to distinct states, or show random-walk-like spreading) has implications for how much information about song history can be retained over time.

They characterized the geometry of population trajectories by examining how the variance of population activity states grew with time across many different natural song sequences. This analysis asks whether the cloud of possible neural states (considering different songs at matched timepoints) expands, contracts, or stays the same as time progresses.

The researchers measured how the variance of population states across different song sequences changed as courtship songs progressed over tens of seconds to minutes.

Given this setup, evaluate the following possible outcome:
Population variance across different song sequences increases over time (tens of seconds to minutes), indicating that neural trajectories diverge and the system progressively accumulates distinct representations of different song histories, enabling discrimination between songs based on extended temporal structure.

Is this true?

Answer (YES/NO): YES